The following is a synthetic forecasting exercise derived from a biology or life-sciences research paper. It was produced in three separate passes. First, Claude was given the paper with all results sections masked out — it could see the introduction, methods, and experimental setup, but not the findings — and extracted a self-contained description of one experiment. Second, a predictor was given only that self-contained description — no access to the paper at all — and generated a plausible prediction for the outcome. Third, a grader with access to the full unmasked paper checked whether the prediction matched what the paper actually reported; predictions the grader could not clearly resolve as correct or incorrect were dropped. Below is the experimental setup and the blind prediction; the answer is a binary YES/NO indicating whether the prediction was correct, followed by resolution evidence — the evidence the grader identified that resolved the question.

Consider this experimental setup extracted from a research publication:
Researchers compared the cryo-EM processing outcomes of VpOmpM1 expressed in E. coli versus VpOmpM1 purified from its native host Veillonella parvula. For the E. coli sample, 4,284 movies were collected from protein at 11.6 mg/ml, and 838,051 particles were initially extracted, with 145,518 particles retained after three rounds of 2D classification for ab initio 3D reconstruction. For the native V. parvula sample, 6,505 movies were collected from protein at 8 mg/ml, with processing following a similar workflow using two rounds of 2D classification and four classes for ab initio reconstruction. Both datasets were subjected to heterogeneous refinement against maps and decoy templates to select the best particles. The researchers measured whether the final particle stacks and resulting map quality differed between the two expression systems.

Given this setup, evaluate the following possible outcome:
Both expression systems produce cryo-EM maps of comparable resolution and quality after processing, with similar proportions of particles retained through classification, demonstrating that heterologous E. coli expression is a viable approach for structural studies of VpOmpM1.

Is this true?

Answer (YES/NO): YES